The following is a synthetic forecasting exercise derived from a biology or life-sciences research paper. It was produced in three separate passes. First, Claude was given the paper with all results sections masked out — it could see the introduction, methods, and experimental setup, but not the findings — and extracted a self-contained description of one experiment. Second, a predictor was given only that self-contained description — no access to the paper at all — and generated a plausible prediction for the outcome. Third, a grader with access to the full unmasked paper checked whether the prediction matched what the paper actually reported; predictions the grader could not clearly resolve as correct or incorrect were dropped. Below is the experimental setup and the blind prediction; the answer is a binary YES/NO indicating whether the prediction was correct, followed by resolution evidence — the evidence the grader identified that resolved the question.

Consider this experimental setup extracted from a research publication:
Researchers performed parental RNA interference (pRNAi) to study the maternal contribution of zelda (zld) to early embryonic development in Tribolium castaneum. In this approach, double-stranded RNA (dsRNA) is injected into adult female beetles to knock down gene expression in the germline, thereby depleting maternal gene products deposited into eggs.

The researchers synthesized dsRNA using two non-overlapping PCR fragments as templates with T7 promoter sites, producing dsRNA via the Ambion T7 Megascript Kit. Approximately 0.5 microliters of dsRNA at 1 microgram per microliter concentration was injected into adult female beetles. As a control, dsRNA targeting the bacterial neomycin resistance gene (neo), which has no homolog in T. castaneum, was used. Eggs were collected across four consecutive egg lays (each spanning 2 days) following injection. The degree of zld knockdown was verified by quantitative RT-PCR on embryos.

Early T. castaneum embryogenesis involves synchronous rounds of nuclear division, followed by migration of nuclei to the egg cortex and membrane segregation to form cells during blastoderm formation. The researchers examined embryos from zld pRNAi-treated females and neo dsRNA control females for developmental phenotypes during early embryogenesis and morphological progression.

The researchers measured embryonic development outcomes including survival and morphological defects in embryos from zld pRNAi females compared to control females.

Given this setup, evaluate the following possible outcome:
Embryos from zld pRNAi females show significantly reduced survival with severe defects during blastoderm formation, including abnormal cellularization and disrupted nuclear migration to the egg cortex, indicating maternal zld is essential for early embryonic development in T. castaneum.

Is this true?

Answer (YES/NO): NO